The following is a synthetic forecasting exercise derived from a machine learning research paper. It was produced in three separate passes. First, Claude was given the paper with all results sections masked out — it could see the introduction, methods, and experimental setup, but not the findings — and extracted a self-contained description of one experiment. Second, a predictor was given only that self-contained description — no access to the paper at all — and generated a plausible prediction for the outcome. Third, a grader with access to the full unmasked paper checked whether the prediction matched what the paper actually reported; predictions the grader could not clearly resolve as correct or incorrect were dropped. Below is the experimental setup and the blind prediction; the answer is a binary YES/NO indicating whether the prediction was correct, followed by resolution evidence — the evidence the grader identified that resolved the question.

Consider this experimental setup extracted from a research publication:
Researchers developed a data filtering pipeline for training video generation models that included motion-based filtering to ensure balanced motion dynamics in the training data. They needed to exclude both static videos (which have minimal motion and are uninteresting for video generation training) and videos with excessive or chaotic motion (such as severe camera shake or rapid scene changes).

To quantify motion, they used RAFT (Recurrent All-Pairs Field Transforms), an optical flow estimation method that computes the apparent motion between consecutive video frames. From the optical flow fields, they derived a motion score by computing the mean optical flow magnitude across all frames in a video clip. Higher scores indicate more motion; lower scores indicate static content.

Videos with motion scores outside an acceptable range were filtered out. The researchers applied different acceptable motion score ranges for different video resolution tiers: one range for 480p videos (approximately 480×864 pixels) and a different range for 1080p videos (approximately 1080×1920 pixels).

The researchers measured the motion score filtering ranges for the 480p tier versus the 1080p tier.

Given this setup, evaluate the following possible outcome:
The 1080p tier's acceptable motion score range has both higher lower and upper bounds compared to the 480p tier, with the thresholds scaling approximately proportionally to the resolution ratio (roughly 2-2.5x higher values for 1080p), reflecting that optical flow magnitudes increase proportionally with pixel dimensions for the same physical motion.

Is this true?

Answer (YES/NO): NO